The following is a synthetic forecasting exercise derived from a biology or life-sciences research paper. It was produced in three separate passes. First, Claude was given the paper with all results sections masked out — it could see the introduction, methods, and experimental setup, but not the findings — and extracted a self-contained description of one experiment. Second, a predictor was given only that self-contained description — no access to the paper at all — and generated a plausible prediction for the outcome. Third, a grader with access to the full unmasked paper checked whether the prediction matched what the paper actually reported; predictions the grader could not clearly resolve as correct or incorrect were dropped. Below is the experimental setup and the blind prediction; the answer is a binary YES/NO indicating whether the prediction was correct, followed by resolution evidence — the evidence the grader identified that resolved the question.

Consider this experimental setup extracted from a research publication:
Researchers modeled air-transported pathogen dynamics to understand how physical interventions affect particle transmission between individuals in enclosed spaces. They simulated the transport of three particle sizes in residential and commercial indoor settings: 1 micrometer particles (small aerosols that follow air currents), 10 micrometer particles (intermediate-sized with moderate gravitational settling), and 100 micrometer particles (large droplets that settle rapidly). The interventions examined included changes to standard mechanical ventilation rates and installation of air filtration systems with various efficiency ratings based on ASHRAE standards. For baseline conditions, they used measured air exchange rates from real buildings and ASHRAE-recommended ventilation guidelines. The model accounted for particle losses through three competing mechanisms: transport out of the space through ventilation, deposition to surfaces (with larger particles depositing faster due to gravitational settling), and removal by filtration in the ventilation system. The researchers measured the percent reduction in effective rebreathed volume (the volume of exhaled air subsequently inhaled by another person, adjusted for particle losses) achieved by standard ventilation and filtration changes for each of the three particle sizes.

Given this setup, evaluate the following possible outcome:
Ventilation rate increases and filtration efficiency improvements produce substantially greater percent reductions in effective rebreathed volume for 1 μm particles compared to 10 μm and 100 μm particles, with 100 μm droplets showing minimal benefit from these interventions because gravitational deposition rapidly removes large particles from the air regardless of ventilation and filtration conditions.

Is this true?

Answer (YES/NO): YES